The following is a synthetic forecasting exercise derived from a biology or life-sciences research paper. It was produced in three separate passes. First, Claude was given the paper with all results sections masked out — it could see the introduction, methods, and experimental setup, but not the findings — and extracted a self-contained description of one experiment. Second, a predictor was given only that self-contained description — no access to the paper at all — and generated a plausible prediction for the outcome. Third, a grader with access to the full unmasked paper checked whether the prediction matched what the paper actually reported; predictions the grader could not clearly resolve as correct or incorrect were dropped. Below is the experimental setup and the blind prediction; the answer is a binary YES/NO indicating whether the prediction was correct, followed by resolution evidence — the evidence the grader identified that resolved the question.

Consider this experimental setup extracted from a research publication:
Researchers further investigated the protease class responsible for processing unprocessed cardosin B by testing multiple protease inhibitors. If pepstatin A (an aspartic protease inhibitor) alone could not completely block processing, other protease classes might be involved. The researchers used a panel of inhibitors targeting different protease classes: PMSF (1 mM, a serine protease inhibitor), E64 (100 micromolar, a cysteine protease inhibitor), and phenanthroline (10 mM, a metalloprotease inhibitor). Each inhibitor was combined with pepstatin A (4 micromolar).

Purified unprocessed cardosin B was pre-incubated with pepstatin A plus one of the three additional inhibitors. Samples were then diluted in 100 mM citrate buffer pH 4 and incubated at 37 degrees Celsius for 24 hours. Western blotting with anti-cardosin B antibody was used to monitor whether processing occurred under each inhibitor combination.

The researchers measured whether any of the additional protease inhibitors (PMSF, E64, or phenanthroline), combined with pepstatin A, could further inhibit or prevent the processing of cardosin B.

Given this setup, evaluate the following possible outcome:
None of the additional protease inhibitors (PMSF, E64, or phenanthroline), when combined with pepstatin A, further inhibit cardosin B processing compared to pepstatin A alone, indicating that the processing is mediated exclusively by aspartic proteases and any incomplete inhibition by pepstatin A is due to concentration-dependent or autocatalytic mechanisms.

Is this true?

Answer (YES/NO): NO